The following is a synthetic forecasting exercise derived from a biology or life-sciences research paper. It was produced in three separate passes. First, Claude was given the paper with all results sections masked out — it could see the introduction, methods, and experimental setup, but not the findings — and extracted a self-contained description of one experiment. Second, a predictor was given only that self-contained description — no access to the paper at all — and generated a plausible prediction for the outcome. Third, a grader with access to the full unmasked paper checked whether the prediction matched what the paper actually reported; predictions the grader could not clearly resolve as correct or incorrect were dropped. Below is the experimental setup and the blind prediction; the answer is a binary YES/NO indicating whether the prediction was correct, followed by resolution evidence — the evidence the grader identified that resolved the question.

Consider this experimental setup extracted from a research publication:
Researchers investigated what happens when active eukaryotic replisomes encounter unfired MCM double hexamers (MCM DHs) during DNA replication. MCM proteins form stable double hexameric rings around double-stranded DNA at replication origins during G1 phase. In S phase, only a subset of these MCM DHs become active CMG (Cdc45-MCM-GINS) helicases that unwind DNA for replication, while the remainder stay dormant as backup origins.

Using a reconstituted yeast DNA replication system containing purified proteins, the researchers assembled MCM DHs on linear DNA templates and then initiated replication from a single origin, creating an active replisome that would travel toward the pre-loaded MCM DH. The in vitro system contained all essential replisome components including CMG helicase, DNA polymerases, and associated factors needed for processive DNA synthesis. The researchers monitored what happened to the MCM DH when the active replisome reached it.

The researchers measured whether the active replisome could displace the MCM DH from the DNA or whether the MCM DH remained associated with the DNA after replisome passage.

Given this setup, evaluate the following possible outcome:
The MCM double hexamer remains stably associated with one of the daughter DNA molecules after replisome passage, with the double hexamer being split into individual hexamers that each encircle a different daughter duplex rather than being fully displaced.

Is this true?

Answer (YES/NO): NO